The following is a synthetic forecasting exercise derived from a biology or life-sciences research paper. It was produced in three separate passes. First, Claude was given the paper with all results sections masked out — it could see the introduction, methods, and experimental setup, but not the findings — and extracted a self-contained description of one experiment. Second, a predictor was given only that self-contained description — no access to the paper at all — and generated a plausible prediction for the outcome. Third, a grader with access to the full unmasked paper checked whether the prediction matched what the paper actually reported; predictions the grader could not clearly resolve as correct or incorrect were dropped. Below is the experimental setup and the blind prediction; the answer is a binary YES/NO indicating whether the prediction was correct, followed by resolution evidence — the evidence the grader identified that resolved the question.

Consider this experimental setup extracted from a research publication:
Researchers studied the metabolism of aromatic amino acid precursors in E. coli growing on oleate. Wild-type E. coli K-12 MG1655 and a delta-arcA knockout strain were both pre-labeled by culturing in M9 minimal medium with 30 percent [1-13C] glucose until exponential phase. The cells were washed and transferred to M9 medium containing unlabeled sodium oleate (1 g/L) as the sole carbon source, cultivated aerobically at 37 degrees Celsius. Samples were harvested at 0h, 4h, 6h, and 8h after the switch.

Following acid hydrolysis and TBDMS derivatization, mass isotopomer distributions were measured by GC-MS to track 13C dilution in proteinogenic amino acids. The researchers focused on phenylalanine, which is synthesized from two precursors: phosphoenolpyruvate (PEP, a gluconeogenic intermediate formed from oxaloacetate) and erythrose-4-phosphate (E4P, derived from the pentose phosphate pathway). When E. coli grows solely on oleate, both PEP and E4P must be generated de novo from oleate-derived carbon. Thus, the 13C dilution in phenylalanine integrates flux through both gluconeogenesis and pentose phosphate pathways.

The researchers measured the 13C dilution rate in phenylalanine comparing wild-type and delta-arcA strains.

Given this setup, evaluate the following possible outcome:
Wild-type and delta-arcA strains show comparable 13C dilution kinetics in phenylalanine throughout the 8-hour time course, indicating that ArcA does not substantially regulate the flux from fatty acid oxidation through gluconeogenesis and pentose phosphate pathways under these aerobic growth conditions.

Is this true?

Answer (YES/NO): NO